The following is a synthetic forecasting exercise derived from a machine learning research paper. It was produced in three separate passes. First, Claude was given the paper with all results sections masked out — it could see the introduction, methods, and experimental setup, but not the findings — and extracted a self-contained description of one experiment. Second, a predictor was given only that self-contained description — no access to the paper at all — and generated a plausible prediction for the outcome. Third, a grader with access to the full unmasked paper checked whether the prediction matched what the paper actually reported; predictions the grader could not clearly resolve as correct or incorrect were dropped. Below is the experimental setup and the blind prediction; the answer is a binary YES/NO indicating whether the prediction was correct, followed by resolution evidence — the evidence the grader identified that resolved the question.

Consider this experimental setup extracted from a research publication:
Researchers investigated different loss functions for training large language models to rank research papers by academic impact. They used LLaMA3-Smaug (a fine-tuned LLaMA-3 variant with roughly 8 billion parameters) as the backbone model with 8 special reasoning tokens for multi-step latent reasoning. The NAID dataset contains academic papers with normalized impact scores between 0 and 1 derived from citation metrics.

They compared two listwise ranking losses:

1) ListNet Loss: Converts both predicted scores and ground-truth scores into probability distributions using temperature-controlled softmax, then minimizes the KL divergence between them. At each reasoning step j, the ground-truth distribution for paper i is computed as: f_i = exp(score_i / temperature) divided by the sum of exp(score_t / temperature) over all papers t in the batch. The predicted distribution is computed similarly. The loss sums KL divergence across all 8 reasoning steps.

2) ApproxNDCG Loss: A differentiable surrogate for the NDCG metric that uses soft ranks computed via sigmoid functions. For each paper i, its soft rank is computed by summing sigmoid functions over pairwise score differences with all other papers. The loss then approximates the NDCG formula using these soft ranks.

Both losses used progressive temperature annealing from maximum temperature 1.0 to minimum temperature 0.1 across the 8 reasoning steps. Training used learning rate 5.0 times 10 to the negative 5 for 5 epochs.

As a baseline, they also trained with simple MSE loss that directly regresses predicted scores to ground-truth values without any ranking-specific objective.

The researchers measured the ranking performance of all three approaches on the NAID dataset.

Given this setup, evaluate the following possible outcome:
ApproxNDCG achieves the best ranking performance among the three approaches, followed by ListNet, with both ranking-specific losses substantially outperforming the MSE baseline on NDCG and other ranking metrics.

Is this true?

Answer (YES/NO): NO